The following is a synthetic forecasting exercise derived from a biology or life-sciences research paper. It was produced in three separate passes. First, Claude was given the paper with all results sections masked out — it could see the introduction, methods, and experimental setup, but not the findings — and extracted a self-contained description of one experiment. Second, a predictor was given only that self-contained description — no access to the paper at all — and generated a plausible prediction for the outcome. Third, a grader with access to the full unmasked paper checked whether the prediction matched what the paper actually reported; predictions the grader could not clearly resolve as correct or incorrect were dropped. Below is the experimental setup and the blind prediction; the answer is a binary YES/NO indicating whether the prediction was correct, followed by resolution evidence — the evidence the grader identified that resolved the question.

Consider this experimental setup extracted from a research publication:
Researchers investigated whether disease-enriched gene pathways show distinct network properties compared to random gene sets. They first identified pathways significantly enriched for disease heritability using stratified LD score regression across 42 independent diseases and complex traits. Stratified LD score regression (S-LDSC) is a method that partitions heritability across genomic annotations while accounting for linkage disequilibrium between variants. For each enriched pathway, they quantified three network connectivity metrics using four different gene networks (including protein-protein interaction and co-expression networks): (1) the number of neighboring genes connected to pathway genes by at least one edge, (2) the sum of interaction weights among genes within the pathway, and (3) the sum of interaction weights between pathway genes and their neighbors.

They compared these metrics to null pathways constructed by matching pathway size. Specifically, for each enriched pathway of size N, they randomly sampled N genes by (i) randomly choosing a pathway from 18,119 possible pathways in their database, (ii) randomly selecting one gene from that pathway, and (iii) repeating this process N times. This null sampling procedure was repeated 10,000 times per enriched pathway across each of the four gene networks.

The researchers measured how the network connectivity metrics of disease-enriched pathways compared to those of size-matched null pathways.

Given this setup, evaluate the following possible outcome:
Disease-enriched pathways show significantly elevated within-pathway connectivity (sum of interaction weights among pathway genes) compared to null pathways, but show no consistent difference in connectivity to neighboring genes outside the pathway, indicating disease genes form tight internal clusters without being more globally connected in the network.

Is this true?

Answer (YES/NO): YES